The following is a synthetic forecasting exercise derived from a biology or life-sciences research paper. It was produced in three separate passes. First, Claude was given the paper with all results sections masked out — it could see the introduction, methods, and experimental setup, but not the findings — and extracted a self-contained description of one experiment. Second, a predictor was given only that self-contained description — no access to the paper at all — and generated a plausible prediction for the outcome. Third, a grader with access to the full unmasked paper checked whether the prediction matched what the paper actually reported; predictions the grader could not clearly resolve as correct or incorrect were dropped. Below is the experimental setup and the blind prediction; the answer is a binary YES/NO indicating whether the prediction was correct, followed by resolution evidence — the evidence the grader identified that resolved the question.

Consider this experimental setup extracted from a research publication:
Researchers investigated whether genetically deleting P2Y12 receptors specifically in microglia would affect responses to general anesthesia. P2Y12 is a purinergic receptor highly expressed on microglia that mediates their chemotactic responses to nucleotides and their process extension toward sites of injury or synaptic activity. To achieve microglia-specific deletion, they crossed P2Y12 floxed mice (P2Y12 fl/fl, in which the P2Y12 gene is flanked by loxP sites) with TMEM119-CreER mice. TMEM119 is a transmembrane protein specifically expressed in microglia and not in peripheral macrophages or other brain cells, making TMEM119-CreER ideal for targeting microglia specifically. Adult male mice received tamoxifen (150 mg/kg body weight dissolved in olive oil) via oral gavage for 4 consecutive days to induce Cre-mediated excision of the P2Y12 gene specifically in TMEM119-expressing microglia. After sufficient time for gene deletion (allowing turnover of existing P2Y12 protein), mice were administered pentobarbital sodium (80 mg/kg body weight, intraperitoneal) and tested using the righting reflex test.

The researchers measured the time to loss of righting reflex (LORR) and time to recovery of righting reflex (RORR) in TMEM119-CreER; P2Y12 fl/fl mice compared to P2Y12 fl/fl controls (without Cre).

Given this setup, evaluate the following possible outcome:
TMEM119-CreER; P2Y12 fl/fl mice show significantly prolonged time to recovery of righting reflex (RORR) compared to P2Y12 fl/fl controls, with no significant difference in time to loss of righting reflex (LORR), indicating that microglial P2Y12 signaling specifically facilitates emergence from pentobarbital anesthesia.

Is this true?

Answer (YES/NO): NO